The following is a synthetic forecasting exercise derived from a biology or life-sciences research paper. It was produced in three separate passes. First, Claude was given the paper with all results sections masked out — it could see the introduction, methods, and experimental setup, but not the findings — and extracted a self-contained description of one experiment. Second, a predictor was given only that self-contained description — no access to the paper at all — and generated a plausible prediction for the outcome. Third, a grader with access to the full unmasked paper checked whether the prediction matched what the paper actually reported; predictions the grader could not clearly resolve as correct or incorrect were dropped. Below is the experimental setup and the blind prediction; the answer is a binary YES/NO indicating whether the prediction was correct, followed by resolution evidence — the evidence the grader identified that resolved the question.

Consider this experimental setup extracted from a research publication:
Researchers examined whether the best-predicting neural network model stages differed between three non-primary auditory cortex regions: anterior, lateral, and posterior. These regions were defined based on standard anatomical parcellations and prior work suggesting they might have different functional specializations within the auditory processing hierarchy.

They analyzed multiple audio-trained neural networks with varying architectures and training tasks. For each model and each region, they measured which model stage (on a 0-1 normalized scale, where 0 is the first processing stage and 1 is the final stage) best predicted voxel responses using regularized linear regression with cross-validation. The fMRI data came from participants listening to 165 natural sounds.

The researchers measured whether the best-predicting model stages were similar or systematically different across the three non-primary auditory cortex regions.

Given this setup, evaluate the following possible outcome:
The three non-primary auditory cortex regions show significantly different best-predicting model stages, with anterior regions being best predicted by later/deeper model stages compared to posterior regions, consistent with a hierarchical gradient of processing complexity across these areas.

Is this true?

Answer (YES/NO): NO